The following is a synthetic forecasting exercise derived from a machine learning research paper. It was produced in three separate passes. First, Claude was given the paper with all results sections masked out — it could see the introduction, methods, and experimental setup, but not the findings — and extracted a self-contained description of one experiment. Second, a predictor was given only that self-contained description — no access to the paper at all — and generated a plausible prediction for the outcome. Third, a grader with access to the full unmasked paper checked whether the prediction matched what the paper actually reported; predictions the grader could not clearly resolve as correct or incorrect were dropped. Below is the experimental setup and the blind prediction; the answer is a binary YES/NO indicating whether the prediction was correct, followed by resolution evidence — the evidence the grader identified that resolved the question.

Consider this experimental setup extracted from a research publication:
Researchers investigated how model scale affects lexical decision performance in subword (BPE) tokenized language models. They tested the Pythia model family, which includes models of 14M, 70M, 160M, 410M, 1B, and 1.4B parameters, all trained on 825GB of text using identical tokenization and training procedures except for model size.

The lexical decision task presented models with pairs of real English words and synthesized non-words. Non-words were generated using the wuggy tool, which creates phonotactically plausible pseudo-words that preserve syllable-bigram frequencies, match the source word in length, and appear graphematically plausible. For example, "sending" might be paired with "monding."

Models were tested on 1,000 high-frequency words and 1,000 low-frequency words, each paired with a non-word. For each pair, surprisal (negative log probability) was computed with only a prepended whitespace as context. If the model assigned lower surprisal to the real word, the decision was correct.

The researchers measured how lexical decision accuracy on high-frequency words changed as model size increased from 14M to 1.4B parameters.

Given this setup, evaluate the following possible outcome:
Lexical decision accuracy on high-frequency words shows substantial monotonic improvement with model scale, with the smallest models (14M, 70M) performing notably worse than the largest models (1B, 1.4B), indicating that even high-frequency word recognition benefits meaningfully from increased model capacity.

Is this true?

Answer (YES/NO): YES